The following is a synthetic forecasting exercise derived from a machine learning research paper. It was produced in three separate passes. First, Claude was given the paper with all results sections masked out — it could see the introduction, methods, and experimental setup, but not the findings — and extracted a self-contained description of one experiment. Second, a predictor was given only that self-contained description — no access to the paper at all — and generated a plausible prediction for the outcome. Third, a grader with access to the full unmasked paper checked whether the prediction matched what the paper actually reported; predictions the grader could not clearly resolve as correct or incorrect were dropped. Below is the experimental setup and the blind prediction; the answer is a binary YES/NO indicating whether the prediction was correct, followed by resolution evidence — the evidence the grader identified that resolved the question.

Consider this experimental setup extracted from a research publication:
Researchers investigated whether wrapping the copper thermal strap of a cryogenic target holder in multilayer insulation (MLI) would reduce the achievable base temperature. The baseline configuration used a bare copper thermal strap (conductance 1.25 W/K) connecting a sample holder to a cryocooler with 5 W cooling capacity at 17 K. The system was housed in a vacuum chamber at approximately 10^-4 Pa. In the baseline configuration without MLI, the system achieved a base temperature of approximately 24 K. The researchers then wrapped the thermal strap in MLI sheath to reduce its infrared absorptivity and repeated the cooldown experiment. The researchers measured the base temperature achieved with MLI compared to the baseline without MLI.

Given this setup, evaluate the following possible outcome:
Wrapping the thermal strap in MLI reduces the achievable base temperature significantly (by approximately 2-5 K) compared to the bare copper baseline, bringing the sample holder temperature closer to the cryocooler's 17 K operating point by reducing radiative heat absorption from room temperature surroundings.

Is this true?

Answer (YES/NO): NO